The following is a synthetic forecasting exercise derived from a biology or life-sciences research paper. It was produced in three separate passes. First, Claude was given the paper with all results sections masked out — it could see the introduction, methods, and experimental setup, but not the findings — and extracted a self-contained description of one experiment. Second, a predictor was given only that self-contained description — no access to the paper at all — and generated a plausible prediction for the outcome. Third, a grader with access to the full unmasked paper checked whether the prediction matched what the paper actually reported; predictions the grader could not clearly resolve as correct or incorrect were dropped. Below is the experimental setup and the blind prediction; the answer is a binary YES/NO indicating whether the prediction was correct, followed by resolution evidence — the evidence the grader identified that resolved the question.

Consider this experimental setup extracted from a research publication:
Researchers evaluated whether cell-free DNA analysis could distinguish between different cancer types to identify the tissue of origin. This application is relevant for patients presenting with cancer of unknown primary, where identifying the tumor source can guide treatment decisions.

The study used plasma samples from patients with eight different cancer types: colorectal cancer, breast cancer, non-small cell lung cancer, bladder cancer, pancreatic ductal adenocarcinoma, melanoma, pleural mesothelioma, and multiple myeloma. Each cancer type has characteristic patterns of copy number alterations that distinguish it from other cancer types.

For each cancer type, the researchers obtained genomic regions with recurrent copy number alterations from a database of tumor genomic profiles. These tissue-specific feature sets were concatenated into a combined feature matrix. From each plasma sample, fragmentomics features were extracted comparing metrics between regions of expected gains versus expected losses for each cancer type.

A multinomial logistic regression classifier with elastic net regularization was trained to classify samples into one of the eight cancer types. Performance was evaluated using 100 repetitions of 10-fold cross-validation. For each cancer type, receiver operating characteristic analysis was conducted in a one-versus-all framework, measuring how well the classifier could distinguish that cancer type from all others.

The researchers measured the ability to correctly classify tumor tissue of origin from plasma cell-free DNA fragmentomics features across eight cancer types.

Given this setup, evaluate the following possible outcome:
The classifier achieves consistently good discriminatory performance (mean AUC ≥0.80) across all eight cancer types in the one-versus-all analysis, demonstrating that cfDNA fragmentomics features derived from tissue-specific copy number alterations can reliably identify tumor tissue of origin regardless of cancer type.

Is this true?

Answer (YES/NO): NO